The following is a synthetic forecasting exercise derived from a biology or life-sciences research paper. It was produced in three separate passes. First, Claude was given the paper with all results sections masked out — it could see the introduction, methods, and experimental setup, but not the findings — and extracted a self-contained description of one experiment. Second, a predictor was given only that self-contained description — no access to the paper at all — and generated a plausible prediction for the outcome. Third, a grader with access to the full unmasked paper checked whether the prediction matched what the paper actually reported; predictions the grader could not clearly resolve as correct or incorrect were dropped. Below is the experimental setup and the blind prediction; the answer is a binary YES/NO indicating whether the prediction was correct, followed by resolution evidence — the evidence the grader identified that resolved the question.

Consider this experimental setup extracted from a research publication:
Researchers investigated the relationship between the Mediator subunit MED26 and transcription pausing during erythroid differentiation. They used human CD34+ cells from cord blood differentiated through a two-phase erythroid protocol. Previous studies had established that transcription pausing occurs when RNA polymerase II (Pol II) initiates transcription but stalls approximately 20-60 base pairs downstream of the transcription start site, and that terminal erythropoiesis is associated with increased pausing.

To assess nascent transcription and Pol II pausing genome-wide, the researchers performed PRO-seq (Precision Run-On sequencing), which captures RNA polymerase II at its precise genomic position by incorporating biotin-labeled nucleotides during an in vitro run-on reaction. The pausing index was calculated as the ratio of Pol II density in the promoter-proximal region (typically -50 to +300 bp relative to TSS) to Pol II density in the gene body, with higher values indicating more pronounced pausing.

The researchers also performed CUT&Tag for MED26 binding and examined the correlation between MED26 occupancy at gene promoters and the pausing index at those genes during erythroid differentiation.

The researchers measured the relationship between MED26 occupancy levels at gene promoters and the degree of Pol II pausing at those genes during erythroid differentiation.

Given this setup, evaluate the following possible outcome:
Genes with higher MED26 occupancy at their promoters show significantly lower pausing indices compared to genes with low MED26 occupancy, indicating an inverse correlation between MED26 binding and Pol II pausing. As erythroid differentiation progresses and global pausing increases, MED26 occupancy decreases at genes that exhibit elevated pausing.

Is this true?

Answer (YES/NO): NO